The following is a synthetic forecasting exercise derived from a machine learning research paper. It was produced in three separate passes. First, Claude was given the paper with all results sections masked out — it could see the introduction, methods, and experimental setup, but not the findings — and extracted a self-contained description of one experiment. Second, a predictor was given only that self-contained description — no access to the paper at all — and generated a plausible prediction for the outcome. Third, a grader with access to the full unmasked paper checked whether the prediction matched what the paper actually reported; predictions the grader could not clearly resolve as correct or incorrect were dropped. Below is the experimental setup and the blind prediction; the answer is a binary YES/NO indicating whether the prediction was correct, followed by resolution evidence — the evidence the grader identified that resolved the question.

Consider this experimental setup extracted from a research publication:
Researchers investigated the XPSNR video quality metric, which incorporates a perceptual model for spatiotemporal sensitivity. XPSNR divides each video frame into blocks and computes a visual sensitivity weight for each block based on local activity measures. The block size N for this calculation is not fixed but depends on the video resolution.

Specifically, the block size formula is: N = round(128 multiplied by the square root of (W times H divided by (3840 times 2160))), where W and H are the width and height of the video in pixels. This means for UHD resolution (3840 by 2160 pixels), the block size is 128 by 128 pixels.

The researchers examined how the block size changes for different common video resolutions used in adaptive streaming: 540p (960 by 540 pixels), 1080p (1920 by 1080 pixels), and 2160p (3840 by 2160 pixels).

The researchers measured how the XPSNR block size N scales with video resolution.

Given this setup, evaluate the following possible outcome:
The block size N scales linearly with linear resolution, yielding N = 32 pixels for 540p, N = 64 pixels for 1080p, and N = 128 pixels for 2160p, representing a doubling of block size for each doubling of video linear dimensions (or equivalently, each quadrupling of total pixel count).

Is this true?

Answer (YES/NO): YES